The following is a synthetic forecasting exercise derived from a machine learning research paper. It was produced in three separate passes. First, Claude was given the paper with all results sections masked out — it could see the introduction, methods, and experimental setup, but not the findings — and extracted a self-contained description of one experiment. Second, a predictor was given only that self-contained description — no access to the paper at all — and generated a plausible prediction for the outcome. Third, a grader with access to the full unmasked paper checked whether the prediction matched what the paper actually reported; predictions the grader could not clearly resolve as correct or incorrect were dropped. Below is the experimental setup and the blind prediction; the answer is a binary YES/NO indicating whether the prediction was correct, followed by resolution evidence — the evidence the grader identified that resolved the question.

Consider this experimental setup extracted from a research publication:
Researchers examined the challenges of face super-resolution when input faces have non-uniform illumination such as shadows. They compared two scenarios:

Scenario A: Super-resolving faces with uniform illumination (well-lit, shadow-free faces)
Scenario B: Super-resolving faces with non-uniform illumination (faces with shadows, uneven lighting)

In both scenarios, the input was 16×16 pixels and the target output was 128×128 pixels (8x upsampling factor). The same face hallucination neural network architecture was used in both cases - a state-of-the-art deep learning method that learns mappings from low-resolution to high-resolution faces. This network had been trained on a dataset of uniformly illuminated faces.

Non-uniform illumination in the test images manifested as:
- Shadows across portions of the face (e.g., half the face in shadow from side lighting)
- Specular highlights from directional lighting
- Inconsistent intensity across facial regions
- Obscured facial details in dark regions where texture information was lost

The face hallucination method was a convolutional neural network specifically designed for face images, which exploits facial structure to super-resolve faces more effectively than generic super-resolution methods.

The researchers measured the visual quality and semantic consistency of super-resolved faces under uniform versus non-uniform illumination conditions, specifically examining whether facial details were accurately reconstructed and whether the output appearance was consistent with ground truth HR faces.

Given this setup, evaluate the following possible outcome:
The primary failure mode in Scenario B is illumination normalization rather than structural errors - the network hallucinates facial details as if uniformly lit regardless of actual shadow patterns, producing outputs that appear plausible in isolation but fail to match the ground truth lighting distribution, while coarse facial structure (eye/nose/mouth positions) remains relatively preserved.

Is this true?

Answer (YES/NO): NO